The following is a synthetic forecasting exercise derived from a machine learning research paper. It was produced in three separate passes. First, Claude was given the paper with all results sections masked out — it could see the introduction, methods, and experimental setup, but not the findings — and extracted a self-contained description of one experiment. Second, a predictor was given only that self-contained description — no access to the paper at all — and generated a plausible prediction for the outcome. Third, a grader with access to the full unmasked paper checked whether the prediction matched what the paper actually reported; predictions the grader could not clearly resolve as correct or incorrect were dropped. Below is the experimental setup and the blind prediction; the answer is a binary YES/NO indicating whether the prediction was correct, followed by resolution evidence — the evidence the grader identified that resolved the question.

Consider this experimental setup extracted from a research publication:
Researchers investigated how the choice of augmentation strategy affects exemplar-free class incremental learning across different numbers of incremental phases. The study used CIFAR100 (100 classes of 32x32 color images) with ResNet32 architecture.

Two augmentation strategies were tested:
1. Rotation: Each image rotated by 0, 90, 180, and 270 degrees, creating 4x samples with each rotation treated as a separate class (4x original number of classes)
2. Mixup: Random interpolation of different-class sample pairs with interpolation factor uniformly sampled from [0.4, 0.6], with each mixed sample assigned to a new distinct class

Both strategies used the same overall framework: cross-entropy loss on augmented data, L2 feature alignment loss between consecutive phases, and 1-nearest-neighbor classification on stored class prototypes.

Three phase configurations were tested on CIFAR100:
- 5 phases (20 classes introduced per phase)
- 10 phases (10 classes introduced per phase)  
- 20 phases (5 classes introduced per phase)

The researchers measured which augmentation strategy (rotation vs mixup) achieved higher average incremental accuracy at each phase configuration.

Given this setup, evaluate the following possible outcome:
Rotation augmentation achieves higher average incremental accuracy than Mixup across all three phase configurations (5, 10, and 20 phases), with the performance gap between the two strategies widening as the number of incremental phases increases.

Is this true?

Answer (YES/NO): NO